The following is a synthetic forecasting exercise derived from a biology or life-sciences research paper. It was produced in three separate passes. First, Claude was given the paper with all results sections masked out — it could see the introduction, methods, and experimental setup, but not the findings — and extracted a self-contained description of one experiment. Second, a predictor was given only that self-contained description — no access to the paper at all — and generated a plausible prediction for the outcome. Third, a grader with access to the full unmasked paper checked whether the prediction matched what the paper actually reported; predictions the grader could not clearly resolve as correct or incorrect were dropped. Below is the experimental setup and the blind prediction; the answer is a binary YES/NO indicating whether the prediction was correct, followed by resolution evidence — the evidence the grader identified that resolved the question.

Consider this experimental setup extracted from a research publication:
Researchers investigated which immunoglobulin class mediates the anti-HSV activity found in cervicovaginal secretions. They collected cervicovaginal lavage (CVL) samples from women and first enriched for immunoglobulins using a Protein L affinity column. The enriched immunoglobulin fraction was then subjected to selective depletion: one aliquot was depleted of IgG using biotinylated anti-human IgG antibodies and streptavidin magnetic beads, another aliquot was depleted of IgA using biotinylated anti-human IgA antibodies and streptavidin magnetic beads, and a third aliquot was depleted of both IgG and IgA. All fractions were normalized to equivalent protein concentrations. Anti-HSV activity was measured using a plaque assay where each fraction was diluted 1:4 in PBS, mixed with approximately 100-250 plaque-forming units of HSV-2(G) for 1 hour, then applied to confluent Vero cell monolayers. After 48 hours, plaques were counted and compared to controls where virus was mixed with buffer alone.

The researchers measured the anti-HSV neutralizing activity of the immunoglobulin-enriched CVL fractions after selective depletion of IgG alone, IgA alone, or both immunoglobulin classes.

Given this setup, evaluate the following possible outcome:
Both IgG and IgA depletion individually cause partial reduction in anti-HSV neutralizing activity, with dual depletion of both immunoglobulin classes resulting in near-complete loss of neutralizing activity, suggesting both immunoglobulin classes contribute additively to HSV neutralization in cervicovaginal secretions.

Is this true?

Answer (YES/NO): NO